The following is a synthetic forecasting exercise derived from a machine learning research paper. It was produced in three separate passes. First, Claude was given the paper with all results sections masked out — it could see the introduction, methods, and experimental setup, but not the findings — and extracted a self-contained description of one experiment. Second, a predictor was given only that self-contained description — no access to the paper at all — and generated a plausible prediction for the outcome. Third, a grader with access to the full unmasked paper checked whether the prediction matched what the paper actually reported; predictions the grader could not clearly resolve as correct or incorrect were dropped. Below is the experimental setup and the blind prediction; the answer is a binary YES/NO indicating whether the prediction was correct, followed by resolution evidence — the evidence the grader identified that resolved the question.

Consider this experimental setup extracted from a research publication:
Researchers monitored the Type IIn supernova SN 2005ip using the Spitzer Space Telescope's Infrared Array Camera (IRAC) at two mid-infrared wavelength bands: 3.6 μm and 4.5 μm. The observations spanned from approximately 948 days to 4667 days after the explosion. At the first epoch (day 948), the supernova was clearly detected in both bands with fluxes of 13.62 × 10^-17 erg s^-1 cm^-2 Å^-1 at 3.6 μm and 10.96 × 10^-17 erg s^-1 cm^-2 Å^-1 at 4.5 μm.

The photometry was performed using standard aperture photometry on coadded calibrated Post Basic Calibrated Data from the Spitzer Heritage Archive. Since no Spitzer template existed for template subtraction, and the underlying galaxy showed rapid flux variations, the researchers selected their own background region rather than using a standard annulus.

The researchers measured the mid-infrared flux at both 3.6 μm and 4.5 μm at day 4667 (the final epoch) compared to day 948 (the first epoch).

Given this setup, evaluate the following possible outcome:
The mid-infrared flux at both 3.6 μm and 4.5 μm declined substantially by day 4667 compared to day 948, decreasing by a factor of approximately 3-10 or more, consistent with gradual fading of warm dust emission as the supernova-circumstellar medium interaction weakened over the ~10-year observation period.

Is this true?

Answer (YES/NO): YES